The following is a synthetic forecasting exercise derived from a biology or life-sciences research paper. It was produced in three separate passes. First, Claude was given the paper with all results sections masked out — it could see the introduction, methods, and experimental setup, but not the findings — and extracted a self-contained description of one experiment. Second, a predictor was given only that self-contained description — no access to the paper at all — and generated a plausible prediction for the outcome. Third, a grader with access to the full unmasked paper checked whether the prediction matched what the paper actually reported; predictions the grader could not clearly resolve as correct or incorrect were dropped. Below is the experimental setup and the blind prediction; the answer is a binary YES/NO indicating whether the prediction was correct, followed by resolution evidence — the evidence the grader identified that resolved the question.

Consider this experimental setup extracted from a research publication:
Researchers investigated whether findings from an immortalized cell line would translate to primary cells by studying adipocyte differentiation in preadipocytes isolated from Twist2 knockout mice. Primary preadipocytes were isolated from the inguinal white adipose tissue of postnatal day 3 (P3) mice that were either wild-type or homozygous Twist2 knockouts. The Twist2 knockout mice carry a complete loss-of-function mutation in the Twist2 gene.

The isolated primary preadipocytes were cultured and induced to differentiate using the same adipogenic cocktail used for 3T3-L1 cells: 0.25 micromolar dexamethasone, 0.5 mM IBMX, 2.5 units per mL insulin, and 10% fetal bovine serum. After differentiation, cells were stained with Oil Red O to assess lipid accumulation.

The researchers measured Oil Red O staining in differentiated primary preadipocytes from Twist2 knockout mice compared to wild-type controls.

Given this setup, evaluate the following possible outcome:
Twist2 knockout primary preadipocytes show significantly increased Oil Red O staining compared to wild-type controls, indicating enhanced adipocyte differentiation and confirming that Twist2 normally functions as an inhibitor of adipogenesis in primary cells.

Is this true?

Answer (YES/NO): NO